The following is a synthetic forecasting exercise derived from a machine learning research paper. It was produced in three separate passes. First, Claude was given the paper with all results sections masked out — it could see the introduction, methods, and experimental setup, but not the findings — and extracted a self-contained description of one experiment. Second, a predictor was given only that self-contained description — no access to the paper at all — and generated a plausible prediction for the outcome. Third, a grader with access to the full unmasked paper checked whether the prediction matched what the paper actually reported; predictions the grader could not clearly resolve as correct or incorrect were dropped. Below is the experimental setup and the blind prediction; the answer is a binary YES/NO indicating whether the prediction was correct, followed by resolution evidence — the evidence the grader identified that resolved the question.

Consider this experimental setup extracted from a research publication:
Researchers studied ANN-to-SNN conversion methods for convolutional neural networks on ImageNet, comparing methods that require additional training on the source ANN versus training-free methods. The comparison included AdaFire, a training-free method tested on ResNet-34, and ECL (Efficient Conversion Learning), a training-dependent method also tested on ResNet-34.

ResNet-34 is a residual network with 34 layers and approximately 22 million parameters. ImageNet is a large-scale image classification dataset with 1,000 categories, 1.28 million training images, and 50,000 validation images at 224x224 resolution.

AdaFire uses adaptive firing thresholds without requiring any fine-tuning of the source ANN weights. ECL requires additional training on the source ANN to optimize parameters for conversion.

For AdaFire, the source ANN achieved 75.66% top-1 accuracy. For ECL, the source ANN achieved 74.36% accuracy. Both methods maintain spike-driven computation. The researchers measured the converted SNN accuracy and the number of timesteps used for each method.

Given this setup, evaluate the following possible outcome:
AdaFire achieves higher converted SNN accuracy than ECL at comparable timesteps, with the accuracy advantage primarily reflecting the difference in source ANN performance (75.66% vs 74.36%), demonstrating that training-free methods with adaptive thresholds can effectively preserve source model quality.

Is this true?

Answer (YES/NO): NO